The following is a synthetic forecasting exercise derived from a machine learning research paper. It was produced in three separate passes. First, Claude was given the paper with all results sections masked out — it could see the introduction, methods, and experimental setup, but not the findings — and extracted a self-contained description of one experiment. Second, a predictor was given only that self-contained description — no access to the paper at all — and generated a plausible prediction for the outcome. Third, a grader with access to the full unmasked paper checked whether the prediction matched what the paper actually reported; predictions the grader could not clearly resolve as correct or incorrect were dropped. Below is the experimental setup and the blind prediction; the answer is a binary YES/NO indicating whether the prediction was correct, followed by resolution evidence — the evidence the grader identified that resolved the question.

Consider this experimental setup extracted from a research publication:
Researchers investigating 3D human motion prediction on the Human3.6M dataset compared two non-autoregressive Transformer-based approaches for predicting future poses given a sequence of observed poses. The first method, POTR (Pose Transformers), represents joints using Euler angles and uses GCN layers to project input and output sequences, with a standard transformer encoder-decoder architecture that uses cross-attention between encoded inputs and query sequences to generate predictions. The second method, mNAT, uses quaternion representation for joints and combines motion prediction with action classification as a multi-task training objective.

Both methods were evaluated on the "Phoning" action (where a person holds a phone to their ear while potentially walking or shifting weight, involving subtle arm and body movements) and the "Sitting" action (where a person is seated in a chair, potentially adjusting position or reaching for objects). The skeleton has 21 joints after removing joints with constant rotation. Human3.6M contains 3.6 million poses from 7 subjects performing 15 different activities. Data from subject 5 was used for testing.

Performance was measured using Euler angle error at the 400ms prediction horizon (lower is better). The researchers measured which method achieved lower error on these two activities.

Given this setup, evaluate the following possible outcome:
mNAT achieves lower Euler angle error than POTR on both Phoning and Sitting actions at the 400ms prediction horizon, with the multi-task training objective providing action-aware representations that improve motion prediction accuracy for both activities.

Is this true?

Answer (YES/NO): YES